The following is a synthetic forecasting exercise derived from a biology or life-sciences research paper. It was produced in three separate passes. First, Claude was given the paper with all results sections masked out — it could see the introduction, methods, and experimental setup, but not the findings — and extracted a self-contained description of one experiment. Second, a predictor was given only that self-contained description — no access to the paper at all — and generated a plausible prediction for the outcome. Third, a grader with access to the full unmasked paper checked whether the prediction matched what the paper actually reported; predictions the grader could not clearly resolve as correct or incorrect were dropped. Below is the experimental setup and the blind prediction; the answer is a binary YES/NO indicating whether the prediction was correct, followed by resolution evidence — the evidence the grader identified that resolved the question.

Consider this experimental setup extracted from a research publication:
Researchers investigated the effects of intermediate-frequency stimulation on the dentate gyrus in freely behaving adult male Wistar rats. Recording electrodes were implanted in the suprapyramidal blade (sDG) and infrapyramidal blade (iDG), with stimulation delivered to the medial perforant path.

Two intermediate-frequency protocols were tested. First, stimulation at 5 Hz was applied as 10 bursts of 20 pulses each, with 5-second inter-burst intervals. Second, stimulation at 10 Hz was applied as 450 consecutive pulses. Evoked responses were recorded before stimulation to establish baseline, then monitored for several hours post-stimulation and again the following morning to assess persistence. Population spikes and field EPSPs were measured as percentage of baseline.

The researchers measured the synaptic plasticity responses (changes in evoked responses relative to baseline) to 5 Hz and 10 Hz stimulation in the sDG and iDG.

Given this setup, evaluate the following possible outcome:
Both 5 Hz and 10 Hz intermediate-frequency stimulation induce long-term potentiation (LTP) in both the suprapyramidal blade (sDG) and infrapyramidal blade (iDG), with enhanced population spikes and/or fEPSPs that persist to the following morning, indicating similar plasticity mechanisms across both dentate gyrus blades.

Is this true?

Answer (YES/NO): NO